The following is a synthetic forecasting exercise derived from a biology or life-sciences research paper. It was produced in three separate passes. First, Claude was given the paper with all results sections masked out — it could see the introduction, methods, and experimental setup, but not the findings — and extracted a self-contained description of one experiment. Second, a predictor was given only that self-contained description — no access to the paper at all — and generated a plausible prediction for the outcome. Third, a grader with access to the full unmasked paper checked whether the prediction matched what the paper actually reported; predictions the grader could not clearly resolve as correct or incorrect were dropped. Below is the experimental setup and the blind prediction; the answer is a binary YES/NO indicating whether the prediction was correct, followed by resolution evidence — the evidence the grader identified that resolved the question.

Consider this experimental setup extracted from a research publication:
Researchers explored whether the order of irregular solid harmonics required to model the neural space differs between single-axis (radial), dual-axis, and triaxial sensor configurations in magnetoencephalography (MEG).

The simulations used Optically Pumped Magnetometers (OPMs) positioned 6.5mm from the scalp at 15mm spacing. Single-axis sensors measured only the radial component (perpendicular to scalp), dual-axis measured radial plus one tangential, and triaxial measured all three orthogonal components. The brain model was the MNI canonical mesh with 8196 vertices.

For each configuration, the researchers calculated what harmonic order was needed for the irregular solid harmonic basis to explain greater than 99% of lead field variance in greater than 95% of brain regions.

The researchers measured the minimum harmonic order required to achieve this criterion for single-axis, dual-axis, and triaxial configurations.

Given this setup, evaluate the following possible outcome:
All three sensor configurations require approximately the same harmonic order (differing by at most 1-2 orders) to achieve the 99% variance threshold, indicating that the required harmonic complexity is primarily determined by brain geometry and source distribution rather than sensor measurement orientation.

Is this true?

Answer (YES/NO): YES